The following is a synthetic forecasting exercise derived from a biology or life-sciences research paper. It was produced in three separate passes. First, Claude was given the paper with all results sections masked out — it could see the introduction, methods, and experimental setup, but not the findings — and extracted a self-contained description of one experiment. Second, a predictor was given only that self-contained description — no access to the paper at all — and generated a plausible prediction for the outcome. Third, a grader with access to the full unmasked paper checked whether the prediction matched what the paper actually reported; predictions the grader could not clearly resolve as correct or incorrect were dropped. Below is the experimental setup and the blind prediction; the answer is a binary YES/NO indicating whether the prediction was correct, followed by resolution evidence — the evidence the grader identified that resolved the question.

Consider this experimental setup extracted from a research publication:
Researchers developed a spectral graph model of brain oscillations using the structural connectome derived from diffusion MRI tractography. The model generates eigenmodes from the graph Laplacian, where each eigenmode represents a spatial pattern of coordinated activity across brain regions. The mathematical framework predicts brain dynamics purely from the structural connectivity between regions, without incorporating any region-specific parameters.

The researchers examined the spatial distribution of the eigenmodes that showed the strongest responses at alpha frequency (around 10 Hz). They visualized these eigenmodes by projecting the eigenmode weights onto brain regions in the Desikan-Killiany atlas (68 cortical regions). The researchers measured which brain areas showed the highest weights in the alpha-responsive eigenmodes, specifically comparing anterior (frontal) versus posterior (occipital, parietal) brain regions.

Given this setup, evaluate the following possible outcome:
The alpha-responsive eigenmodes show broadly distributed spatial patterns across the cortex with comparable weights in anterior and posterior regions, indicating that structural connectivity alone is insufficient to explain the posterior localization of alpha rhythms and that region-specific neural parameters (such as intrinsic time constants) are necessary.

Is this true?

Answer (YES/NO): NO